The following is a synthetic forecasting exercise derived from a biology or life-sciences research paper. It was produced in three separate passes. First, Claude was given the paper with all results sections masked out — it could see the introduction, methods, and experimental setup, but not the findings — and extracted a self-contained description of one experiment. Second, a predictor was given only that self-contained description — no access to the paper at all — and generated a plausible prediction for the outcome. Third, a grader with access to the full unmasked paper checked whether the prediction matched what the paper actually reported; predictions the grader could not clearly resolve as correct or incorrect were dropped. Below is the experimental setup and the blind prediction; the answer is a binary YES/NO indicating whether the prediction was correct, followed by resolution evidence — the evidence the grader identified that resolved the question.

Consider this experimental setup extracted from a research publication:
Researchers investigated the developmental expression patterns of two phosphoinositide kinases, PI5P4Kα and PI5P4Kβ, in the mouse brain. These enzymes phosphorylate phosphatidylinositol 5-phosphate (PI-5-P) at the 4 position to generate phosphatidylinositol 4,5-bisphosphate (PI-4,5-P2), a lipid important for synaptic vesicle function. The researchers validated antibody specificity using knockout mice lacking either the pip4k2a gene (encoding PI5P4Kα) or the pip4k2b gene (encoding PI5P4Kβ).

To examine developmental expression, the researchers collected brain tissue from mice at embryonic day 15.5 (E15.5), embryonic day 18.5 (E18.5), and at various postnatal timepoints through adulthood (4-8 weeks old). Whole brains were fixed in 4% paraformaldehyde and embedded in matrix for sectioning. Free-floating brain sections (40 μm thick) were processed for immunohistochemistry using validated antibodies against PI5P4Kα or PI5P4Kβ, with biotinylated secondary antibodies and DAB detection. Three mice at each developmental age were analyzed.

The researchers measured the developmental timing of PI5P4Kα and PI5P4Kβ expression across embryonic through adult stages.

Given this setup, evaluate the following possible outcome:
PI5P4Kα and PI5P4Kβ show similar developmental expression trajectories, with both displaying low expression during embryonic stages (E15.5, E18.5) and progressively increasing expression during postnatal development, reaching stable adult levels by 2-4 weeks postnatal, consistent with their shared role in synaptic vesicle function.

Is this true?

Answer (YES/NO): NO